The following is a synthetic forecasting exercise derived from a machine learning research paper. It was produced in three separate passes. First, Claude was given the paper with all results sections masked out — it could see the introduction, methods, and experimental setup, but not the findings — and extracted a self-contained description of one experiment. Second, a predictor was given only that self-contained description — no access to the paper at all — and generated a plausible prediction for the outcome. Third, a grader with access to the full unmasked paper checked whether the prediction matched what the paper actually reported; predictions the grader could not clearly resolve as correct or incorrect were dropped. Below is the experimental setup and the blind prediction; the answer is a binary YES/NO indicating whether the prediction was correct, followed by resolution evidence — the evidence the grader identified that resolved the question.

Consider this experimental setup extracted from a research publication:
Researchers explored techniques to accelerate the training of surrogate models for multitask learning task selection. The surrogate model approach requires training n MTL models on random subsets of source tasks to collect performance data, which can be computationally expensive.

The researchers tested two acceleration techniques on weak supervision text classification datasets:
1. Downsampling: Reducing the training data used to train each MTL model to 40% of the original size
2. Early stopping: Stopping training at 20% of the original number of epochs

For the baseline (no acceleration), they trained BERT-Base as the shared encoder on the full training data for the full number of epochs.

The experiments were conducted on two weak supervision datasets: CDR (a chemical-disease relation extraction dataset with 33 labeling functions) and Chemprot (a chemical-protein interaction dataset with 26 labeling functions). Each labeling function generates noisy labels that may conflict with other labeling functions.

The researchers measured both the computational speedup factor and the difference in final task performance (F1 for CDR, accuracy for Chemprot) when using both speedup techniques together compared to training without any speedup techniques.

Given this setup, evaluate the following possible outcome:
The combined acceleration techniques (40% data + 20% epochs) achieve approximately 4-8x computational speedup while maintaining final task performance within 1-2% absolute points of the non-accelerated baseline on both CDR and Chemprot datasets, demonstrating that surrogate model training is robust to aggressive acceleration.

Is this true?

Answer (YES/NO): NO